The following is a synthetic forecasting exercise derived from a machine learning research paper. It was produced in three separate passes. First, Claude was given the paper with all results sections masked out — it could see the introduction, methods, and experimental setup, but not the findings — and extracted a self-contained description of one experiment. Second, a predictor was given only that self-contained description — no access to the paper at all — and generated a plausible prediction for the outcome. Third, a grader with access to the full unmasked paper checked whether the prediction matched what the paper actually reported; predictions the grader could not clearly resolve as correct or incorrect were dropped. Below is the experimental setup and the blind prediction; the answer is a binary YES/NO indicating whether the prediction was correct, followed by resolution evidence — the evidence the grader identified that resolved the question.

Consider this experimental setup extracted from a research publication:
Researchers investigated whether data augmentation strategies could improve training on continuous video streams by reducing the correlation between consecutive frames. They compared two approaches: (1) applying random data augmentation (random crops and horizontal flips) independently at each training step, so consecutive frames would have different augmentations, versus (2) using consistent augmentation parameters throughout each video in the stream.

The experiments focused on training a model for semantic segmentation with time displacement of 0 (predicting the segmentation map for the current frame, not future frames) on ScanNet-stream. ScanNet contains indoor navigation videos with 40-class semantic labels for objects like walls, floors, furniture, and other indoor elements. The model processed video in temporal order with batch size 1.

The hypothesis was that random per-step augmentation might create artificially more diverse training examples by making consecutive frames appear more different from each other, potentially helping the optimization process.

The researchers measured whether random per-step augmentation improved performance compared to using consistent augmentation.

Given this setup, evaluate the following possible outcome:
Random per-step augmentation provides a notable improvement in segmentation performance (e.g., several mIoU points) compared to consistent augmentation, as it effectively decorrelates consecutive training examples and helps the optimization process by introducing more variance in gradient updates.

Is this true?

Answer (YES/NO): NO